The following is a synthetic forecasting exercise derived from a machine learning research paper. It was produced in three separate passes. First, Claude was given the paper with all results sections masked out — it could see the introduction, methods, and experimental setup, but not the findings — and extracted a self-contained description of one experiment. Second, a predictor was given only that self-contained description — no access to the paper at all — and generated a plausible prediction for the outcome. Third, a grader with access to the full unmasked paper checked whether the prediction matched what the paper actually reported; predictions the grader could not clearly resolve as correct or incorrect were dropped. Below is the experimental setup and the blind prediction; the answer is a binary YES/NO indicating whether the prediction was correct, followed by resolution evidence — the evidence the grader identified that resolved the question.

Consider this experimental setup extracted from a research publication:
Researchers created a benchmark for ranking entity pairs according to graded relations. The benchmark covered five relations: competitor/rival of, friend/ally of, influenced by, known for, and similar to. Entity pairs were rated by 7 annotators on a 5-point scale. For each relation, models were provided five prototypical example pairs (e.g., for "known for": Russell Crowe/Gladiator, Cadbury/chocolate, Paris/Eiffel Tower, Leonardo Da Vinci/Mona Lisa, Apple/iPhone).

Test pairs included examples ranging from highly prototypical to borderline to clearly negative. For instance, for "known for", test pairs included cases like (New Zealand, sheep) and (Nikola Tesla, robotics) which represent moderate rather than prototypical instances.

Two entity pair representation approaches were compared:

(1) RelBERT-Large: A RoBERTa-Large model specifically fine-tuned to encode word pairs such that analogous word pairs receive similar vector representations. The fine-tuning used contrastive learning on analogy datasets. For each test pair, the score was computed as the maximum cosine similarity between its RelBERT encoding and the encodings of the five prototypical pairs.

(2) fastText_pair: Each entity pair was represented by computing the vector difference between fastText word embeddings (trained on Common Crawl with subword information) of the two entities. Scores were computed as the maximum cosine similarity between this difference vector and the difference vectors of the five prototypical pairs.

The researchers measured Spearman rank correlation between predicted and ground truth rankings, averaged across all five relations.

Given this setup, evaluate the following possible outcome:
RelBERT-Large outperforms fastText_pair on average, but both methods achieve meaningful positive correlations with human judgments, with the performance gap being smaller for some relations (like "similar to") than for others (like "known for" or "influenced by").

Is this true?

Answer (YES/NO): NO